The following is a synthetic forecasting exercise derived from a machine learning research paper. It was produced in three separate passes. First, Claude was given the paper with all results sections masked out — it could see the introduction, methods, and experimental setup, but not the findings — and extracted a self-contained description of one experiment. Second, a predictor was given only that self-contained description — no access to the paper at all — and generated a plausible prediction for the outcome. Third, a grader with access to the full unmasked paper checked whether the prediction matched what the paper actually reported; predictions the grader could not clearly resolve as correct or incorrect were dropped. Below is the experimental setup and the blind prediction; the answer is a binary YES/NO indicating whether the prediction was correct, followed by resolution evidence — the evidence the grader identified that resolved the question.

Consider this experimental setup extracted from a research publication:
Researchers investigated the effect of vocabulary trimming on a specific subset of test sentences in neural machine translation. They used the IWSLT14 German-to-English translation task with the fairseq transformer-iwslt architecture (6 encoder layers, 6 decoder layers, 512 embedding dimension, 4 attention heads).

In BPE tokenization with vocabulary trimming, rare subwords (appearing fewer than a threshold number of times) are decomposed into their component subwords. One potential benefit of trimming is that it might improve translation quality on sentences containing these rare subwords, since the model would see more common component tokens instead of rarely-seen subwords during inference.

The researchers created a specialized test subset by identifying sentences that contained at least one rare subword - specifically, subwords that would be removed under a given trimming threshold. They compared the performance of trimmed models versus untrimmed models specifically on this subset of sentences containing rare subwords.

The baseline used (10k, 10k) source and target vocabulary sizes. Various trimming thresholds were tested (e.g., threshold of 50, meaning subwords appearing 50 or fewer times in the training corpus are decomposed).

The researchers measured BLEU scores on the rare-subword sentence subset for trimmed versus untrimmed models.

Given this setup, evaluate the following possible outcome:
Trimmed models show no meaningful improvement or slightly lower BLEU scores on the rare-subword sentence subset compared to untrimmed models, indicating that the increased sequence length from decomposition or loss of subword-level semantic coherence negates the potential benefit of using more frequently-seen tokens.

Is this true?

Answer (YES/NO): YES